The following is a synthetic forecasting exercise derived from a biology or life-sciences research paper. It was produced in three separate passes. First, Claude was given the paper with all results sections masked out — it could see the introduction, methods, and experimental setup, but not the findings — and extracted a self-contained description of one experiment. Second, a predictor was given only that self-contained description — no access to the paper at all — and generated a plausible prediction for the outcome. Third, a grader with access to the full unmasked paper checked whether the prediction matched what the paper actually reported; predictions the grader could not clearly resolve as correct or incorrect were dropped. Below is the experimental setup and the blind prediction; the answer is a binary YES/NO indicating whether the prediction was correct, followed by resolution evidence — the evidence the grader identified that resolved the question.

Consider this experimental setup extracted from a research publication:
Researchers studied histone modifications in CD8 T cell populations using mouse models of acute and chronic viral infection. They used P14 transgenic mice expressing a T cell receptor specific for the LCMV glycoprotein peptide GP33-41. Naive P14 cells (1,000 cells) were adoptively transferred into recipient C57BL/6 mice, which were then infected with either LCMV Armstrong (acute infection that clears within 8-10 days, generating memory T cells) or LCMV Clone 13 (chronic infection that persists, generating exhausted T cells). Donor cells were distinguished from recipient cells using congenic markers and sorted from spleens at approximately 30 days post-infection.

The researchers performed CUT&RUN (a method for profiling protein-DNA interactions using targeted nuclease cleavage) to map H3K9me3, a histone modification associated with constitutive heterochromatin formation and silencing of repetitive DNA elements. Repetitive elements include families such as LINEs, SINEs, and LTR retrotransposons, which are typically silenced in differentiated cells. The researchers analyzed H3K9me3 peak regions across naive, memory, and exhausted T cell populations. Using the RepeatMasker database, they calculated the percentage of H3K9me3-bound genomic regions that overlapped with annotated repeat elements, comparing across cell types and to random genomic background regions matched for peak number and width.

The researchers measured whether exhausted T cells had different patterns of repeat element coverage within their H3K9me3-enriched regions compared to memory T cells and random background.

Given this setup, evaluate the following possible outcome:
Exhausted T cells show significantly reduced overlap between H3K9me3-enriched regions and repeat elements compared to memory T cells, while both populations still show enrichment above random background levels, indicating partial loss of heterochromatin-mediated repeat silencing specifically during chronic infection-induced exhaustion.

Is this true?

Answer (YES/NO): NO